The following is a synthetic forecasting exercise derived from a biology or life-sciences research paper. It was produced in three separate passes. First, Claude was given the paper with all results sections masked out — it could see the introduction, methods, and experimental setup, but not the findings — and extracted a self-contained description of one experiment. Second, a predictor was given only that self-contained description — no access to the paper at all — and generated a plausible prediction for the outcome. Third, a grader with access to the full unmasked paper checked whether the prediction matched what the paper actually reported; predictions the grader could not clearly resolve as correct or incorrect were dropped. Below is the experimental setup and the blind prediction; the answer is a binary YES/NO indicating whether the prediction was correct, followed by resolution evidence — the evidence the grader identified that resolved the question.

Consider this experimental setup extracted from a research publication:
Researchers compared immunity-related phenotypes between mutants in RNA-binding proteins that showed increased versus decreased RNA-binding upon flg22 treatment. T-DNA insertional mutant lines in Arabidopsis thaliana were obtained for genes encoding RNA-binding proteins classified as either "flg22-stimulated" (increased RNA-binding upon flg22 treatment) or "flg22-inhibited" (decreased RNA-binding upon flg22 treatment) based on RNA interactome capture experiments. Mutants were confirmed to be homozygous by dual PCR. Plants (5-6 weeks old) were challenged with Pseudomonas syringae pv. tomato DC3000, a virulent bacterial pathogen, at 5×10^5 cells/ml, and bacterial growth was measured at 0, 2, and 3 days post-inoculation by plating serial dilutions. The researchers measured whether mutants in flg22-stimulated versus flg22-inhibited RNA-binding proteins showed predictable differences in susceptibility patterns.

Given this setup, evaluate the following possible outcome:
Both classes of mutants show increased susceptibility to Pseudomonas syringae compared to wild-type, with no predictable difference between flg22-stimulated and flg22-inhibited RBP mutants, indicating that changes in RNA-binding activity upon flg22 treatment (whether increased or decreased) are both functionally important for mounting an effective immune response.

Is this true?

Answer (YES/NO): NO